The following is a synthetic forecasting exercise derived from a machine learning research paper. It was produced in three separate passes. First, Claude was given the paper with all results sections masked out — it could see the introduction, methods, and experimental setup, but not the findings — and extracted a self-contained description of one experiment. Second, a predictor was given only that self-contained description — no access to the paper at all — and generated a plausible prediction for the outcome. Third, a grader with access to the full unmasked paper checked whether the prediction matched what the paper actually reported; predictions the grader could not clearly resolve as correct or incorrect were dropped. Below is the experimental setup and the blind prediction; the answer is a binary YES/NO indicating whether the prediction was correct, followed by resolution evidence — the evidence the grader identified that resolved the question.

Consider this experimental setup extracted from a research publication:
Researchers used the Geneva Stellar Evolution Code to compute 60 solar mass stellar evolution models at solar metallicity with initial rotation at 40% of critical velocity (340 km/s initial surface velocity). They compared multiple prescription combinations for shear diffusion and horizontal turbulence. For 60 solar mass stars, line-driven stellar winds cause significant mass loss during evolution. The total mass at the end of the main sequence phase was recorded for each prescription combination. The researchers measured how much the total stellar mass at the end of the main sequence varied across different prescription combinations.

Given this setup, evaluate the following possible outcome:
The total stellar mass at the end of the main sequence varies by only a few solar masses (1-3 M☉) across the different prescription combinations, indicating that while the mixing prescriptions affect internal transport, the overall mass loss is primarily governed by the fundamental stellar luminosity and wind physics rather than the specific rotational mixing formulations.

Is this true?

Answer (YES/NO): YES